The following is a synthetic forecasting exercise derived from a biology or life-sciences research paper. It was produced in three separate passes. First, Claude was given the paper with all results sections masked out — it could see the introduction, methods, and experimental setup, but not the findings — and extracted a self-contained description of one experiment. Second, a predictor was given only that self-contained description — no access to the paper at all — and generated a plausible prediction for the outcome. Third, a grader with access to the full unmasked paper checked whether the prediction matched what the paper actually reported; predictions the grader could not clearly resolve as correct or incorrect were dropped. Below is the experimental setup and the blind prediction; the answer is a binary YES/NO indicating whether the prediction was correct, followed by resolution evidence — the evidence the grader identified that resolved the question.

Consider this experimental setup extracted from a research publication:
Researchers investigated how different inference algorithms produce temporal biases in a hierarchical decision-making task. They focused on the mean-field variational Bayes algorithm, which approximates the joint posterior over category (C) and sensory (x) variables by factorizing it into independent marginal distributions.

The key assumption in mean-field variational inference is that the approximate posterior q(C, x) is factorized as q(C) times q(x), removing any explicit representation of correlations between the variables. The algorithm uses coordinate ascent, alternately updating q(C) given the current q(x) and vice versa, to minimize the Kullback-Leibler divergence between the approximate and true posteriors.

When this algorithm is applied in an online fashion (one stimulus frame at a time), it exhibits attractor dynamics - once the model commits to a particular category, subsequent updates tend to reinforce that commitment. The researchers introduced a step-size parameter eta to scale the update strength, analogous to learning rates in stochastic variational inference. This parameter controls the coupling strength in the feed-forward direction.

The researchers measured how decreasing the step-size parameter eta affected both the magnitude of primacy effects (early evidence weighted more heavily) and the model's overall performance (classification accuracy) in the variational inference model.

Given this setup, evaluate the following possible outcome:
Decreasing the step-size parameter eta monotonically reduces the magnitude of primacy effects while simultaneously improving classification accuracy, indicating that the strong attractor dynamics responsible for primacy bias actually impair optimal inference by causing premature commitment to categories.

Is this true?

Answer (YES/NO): YES